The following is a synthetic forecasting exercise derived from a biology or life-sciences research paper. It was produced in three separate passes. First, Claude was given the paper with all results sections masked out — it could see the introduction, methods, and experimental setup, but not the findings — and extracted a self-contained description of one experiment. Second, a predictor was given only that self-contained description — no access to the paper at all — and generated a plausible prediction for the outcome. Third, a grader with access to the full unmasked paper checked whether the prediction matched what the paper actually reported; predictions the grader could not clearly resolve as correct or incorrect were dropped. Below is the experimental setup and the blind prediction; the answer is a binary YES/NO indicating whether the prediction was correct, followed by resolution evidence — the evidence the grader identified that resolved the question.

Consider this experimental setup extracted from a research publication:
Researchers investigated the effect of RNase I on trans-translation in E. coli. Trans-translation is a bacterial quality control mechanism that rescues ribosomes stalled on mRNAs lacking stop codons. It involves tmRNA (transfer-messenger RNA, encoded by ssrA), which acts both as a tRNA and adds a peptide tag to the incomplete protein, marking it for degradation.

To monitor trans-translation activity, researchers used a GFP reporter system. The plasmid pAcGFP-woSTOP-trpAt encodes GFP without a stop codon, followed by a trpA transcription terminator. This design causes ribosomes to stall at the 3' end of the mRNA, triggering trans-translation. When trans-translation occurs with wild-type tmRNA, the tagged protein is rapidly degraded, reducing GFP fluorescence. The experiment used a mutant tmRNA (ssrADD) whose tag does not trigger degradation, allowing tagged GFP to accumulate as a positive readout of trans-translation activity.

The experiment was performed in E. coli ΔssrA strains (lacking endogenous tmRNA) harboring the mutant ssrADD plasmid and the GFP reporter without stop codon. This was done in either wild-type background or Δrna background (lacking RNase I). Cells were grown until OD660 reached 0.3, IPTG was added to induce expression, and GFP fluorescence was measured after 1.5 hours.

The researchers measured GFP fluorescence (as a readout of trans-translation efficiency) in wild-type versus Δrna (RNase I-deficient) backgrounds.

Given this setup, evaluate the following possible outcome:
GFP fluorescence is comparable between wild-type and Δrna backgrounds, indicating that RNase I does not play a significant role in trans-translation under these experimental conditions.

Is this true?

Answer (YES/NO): NO